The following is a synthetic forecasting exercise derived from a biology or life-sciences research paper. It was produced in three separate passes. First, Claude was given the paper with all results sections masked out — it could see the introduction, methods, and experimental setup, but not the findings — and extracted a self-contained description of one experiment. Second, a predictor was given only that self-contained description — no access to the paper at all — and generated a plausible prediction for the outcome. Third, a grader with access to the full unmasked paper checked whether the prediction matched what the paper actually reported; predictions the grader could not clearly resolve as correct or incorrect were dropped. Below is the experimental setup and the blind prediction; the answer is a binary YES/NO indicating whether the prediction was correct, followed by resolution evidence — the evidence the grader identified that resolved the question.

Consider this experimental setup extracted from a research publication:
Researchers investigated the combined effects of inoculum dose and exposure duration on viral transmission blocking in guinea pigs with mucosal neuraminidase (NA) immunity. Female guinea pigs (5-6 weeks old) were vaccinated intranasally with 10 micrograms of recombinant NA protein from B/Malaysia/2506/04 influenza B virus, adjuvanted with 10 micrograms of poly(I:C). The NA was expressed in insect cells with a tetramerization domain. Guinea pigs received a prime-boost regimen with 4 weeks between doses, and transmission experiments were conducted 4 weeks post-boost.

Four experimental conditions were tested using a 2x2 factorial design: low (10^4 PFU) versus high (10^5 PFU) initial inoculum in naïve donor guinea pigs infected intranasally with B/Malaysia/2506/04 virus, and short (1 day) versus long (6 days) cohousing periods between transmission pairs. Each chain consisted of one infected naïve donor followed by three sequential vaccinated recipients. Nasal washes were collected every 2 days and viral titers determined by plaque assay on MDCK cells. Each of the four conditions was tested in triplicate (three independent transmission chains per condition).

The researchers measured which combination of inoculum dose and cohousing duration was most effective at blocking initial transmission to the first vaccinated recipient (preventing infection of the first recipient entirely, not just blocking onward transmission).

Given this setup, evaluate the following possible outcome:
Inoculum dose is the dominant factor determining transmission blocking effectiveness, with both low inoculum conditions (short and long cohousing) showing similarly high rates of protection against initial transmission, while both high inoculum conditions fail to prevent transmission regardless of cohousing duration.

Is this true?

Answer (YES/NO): NO